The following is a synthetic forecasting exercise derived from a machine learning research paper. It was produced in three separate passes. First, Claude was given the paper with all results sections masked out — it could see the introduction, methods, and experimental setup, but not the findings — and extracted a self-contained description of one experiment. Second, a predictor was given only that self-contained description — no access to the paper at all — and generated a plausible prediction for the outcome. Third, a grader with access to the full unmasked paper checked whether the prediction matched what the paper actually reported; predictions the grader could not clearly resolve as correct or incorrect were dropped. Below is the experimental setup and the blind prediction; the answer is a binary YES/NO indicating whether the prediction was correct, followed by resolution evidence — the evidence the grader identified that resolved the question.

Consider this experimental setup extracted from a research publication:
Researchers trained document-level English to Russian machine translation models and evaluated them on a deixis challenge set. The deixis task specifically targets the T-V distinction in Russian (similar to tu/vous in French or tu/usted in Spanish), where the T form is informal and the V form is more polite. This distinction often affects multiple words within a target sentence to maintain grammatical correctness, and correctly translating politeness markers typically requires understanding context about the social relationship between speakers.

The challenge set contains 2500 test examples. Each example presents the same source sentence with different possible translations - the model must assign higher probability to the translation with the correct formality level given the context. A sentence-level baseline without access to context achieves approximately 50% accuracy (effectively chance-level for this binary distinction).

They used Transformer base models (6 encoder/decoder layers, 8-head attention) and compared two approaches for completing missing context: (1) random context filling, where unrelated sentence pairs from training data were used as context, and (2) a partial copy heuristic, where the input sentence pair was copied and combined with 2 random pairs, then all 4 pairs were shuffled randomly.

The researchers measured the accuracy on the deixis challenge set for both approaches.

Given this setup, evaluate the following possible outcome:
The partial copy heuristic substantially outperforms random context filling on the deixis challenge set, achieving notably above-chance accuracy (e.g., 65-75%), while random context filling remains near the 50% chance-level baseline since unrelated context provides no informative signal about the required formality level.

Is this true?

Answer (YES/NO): NO